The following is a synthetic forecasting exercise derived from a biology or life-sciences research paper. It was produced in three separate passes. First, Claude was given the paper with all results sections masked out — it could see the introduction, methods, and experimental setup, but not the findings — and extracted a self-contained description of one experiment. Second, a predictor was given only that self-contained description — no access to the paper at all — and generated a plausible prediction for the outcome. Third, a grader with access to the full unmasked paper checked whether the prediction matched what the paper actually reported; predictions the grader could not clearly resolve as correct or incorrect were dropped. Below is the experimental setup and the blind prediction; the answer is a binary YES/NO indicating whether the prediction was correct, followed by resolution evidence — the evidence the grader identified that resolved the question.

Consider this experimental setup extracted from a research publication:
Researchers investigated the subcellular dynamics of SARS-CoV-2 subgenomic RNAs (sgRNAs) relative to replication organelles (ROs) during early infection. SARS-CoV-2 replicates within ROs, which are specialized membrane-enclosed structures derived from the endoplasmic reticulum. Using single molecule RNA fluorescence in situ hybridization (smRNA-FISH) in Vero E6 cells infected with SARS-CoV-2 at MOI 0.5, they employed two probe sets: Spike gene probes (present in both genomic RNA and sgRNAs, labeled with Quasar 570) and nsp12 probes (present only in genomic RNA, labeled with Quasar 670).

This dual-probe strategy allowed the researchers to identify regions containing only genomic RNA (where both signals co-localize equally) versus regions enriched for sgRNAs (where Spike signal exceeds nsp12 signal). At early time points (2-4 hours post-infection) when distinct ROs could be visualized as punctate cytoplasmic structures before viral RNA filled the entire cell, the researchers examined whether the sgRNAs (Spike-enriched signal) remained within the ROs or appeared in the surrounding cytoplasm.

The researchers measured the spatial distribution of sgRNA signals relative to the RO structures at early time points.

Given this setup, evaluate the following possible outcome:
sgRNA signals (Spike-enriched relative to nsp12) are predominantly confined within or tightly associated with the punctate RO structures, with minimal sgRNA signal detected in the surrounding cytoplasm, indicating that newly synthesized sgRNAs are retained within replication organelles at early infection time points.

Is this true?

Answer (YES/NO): NO